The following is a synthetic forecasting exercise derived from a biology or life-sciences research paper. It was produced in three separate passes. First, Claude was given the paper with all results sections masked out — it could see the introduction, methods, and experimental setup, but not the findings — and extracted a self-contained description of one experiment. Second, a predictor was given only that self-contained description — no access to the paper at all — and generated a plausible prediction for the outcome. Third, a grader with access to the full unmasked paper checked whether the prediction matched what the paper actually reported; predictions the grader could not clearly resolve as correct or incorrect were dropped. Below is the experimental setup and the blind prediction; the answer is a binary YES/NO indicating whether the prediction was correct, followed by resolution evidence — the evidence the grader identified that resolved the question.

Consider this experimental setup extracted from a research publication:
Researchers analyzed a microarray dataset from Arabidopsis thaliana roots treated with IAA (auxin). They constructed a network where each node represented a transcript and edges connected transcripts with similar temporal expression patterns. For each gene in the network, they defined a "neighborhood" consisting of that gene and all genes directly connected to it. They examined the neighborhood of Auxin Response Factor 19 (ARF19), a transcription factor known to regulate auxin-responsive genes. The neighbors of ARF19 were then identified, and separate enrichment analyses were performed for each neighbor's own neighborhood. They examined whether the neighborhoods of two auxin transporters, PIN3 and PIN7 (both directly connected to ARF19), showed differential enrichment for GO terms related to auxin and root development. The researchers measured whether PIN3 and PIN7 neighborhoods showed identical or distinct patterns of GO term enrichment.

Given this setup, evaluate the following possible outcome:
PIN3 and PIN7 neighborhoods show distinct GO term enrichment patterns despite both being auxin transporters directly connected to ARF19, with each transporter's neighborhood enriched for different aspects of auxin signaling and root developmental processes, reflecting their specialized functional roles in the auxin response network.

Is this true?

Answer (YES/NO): YES